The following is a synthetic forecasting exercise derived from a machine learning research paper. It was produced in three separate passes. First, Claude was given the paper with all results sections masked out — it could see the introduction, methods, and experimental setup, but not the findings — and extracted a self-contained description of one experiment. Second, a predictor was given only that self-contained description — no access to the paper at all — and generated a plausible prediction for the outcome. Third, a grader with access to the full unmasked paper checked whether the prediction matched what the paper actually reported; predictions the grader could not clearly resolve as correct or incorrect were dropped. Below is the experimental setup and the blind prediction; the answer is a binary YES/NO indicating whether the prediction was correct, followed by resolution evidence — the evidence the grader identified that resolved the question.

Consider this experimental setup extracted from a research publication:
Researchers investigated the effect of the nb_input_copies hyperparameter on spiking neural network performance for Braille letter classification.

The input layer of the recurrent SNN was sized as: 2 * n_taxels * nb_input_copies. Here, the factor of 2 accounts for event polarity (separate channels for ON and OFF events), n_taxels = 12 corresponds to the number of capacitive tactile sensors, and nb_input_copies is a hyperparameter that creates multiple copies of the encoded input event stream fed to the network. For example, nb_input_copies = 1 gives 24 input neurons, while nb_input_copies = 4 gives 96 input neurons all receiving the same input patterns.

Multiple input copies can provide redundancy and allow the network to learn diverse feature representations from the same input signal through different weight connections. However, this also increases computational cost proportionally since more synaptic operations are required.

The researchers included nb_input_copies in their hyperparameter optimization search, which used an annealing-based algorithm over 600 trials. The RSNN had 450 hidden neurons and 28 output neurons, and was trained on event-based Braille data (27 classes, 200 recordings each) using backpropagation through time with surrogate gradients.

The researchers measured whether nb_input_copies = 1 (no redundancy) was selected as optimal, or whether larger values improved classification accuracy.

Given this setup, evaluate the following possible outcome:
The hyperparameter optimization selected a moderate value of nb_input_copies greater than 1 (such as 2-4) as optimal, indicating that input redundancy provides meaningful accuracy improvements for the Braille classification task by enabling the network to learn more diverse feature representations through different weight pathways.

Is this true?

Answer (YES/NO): YES